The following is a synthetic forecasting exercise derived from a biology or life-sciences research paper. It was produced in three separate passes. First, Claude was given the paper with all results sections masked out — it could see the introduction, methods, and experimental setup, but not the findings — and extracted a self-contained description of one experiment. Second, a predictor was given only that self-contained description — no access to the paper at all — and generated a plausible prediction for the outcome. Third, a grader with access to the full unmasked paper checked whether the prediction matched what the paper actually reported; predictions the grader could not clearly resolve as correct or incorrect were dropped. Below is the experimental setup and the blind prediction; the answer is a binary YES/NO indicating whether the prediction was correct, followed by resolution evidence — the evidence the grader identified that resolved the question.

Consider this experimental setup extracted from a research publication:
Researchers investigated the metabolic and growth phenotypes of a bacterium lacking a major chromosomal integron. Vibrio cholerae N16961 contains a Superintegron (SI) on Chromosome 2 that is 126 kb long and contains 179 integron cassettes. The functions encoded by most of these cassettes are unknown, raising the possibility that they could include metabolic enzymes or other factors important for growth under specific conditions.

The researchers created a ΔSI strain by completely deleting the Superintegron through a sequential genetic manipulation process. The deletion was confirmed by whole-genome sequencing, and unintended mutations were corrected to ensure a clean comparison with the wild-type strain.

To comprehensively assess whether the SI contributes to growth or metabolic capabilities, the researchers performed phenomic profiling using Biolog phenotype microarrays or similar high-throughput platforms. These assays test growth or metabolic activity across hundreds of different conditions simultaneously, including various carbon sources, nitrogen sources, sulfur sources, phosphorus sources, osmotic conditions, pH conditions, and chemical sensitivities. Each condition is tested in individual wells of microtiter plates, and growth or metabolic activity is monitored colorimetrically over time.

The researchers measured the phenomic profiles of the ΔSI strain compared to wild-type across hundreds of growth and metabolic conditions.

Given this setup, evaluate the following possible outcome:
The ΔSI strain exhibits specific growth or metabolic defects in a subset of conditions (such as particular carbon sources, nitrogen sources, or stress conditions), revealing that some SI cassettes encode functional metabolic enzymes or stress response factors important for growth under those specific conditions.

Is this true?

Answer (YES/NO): NO